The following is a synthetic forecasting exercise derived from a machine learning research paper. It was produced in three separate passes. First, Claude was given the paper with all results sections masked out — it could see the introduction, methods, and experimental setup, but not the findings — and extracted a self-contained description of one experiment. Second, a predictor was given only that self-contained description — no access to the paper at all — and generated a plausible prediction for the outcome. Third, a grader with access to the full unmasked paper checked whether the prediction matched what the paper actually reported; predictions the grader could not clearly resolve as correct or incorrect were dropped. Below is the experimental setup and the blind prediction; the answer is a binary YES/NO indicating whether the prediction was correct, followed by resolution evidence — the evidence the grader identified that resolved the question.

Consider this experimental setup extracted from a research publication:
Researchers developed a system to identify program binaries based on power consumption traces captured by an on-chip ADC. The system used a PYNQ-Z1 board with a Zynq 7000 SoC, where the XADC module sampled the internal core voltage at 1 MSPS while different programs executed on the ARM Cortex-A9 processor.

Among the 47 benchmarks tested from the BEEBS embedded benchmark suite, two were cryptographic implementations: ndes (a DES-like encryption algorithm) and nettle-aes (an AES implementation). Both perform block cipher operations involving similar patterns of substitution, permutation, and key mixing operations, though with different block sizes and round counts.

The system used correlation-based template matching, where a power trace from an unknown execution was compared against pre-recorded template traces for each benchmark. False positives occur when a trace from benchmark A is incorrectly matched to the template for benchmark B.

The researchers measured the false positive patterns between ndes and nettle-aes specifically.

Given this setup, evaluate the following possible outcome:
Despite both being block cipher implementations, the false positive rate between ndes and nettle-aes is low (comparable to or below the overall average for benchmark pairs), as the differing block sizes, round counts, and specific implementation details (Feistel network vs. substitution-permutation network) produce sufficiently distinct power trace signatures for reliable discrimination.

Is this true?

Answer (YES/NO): NO